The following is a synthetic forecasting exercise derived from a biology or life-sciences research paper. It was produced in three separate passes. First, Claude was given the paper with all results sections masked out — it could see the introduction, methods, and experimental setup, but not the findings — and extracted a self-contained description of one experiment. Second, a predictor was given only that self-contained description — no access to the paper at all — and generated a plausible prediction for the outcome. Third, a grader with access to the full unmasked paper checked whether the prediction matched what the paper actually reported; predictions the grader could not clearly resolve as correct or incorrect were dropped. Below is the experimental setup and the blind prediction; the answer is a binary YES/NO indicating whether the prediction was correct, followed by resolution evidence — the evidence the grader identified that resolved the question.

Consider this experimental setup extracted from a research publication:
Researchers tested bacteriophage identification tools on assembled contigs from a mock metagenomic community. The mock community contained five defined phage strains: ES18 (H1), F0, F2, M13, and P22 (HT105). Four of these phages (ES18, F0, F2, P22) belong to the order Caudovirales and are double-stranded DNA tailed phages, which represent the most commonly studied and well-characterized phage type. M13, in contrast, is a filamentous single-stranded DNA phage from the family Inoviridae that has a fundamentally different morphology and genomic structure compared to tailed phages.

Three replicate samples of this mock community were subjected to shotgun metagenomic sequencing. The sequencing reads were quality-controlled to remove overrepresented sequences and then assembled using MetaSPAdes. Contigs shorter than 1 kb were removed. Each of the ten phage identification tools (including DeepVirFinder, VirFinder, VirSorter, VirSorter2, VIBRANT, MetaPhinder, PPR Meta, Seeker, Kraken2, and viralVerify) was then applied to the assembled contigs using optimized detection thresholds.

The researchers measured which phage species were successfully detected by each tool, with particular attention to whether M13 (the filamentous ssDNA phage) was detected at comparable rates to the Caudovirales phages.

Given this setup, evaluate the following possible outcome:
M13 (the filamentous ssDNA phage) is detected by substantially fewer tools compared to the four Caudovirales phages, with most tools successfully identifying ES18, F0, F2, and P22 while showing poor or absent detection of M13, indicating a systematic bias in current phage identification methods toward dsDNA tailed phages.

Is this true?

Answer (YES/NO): YES